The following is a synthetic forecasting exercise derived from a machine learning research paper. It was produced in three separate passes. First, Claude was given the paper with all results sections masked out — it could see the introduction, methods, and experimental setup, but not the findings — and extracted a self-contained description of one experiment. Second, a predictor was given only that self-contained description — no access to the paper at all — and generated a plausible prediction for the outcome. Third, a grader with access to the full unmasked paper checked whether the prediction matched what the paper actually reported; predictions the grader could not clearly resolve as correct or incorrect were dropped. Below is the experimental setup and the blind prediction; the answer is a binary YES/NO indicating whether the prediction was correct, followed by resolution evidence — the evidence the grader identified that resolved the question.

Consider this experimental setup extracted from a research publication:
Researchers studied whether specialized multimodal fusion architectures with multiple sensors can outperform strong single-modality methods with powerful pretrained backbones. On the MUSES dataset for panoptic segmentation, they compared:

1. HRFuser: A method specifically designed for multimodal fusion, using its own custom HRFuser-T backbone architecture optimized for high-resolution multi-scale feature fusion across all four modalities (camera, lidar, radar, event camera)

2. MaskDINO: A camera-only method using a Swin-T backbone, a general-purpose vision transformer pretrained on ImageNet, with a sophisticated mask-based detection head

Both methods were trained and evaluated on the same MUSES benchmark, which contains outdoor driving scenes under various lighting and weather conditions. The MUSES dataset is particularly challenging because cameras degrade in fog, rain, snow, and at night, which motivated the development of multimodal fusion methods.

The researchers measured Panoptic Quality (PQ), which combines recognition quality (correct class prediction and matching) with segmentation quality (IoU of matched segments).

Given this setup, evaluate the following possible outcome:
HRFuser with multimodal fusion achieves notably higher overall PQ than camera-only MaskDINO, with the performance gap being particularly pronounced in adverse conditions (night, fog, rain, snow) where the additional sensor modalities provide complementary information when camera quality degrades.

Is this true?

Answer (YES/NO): NO